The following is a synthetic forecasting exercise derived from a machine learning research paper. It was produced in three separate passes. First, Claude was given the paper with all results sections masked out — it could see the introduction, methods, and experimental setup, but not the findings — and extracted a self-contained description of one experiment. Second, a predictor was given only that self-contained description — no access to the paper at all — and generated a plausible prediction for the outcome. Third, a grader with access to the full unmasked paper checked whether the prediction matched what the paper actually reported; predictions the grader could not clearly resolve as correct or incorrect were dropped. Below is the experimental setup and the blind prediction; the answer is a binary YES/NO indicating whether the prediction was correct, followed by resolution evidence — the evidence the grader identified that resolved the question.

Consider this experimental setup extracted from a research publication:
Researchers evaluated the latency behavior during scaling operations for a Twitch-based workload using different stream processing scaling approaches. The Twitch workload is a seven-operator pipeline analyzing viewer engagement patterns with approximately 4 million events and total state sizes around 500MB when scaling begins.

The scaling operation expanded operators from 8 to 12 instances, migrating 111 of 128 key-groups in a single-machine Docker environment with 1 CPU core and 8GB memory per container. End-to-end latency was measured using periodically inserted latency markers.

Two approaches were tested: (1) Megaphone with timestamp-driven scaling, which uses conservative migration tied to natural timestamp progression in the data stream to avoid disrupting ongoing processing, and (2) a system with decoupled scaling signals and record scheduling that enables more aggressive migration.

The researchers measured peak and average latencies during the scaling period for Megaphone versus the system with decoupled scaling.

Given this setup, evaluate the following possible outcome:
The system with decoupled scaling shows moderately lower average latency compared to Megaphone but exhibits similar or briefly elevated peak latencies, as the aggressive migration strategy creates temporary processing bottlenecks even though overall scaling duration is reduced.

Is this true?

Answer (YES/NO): NO